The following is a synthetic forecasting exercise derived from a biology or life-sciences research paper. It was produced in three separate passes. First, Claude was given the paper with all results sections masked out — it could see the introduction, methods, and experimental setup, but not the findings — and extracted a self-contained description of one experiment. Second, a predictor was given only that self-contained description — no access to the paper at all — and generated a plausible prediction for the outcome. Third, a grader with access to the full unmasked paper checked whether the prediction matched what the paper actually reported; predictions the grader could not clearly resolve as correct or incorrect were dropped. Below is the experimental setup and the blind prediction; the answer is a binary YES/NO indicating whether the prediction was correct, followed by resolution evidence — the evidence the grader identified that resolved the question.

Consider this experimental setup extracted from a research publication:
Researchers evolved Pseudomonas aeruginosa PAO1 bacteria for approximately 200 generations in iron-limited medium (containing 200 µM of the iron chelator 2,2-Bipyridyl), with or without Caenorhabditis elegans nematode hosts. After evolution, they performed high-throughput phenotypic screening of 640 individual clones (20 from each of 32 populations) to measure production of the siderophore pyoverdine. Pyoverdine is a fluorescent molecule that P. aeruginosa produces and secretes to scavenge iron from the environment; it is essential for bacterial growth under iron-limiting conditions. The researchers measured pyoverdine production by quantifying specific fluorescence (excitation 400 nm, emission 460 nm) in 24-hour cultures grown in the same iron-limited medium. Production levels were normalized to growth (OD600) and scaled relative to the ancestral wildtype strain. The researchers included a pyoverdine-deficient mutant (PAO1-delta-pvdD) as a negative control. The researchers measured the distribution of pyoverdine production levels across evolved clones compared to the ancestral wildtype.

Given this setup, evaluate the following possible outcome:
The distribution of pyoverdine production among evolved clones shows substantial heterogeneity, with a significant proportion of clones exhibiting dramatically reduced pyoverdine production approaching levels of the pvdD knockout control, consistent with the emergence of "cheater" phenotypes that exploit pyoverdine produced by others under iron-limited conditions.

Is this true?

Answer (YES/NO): YES